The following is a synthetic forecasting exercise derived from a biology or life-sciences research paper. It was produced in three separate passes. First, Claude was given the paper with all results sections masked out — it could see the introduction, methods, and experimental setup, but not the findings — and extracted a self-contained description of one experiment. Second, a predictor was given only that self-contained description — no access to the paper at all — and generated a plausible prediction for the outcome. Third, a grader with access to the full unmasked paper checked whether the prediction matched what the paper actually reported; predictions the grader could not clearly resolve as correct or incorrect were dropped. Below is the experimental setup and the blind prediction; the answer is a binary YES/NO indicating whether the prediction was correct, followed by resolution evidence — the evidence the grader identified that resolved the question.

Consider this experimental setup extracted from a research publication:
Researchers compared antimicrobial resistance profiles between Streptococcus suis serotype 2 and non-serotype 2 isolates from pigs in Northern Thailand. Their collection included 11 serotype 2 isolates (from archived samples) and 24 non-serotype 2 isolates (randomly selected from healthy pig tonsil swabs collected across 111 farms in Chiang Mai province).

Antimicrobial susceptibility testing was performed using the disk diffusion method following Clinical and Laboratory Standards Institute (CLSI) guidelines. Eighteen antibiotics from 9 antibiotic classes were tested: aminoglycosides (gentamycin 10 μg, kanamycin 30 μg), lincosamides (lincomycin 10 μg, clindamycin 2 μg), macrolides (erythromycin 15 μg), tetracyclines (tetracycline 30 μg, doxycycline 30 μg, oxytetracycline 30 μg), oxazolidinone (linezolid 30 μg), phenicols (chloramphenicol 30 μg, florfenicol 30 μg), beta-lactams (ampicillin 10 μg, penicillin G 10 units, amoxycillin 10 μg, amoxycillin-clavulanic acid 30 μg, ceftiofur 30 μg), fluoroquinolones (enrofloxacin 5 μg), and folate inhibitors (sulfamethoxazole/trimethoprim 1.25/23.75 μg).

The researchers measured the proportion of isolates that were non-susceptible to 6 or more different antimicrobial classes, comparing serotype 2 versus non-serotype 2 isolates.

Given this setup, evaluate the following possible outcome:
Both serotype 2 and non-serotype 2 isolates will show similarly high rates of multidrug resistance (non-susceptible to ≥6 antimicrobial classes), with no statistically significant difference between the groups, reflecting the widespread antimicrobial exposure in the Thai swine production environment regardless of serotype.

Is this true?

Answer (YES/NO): NO